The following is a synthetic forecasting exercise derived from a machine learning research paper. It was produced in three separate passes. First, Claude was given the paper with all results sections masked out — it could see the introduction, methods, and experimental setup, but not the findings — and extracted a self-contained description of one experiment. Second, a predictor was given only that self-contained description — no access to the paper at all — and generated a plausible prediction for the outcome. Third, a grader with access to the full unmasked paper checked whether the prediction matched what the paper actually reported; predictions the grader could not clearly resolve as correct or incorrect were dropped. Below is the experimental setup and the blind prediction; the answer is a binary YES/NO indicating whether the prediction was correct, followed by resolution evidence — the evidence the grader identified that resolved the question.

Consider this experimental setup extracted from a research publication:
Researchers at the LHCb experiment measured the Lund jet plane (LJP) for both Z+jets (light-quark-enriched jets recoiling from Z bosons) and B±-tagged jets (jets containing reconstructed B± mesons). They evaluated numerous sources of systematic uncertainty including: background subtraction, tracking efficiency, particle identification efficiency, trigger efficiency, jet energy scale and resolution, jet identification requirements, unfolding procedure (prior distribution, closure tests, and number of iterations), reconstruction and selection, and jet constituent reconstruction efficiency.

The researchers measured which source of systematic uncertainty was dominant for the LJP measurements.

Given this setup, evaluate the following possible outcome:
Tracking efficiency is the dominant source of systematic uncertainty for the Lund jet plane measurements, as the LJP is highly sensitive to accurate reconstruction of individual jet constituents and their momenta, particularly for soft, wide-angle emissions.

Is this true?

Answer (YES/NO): NO